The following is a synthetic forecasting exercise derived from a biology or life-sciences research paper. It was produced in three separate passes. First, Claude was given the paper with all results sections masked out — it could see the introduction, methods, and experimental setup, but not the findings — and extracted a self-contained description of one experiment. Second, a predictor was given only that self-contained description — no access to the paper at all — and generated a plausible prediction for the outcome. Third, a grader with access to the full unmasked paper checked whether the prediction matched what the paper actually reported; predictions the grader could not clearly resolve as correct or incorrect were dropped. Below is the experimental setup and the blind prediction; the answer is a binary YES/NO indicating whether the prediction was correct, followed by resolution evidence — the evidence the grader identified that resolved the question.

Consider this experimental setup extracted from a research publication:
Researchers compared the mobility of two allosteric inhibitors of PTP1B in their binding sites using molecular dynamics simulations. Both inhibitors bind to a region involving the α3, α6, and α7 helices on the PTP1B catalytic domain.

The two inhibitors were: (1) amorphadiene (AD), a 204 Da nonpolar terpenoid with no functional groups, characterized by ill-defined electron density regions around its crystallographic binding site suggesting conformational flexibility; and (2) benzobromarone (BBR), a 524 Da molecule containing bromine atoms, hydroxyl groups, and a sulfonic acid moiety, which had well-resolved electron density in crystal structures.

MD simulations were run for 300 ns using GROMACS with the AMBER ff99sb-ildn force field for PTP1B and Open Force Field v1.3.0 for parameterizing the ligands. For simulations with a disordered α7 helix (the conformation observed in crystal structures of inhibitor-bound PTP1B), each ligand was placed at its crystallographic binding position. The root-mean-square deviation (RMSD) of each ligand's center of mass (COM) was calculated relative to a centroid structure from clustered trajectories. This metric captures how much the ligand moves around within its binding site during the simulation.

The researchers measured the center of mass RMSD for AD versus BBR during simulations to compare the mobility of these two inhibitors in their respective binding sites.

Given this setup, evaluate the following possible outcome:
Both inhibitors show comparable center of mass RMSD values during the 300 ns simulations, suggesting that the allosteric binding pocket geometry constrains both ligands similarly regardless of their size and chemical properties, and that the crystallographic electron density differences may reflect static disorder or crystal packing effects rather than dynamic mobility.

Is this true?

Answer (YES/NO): NO